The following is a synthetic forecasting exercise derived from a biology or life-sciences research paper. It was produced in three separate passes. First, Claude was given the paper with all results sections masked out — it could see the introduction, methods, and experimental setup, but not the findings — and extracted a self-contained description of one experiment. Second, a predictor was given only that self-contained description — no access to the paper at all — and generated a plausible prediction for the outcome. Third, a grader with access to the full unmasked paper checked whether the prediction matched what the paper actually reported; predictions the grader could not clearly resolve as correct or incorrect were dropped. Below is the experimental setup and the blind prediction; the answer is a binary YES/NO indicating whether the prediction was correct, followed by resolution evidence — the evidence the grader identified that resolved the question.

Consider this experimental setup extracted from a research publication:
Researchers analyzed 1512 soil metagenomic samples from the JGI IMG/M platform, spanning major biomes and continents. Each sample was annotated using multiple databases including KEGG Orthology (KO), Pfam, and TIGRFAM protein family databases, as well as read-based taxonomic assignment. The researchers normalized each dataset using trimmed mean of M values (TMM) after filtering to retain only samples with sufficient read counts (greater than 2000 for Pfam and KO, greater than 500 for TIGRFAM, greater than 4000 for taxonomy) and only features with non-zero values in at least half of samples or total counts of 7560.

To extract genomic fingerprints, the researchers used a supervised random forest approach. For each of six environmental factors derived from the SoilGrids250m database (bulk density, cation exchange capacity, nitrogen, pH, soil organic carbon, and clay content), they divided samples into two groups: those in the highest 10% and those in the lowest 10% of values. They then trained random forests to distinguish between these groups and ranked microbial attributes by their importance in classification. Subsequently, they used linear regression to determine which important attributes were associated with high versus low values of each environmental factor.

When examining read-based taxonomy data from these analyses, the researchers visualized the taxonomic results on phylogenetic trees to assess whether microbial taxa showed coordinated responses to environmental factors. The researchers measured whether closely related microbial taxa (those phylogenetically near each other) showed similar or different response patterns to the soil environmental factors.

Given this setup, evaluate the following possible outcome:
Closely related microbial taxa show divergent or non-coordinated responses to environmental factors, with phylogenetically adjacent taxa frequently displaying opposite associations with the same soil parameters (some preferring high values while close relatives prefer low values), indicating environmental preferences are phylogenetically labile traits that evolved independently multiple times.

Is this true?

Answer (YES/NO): NO